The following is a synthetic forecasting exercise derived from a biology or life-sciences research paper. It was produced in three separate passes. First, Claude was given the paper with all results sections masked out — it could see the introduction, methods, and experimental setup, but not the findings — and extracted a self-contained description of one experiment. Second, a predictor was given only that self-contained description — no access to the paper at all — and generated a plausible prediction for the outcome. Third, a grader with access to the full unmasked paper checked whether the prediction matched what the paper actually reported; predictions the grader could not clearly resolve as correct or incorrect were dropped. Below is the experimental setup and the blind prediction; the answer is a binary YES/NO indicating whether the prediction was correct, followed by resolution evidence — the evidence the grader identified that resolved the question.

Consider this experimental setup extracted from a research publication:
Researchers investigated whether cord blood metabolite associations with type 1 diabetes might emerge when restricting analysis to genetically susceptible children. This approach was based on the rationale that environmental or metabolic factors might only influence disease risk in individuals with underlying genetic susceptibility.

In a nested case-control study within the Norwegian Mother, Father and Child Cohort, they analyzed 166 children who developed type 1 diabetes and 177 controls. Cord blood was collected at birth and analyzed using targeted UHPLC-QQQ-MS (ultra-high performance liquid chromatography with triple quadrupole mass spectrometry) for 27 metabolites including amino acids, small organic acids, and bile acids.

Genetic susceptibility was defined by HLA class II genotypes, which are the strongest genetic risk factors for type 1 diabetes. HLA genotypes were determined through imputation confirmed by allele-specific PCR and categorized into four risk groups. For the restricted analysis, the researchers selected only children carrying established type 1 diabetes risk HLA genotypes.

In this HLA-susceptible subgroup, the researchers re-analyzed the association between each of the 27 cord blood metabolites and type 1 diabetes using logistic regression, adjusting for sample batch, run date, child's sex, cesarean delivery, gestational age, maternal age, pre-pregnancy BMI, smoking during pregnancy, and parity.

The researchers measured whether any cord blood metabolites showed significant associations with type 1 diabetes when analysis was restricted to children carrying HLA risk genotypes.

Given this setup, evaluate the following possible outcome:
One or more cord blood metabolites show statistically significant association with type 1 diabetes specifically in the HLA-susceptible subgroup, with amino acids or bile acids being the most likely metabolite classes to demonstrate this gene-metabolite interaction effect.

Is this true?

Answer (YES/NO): NO